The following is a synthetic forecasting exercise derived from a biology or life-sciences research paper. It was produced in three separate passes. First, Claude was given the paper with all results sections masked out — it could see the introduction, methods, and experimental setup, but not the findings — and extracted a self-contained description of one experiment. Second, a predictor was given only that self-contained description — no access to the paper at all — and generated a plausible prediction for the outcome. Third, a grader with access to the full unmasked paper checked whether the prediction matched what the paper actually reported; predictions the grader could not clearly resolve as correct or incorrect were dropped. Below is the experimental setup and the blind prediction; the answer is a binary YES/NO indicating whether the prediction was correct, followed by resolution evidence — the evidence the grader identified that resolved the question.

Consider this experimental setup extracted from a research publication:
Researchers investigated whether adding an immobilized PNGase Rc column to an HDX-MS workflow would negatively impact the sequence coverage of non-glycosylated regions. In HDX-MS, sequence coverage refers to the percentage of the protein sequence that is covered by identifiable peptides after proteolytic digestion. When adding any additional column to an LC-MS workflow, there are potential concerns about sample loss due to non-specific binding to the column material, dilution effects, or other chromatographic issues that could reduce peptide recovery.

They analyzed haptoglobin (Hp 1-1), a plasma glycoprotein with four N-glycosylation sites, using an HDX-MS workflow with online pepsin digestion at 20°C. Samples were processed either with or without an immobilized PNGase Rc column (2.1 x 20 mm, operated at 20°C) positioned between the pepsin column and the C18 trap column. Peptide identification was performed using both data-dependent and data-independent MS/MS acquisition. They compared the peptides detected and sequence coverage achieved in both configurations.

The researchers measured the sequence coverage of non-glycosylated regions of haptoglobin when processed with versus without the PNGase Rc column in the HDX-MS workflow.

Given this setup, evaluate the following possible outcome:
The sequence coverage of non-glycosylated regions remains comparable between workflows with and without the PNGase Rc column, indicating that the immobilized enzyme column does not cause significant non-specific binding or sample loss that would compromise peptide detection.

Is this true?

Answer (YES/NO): NO